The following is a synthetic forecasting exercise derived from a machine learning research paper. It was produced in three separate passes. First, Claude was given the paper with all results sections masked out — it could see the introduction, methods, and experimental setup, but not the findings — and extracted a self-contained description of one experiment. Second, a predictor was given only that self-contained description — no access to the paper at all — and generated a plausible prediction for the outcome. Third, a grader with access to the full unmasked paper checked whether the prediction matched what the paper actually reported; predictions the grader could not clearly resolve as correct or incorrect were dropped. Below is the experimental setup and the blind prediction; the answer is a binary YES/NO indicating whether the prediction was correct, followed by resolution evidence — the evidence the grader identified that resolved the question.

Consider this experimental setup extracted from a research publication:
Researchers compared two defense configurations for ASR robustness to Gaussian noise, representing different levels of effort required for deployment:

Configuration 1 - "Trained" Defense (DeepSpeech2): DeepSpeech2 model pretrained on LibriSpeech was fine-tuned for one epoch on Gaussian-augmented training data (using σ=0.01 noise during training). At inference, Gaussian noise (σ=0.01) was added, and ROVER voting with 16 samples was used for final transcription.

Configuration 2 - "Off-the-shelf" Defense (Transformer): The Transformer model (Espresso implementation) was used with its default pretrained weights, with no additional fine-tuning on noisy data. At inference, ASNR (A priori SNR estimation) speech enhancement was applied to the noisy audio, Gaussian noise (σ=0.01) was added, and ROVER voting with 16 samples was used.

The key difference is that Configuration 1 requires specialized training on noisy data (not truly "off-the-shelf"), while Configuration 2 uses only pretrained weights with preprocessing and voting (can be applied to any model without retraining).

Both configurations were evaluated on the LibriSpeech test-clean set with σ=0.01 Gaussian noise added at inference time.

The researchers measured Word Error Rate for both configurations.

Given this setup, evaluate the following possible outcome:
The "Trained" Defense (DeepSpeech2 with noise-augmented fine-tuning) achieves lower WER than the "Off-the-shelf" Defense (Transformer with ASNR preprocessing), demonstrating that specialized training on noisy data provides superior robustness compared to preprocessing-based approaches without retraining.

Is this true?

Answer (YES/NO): NO